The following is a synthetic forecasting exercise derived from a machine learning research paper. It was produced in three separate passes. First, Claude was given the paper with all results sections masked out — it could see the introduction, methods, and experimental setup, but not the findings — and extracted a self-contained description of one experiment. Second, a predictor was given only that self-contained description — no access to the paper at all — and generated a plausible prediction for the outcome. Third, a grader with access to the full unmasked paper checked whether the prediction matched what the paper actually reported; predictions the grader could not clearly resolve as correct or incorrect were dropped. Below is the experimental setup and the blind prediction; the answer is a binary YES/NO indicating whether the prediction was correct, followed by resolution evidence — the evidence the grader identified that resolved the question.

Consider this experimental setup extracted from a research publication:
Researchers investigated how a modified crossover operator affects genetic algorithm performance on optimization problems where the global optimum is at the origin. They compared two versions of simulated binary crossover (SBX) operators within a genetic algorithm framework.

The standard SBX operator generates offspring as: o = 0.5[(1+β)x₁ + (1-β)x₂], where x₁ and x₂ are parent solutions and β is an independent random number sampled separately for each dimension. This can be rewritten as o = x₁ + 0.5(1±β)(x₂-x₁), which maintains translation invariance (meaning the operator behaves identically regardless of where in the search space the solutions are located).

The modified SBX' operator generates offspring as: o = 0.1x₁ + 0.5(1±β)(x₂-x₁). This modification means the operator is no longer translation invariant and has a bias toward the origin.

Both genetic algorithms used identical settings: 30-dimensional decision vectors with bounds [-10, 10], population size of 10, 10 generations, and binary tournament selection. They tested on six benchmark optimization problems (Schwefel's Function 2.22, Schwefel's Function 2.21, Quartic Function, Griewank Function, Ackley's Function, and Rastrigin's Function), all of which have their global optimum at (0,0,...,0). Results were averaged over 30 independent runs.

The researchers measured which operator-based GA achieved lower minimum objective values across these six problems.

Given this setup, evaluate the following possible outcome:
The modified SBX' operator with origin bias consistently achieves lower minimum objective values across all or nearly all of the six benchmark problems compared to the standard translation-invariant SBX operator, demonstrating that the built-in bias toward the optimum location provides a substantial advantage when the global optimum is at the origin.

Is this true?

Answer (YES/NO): YES